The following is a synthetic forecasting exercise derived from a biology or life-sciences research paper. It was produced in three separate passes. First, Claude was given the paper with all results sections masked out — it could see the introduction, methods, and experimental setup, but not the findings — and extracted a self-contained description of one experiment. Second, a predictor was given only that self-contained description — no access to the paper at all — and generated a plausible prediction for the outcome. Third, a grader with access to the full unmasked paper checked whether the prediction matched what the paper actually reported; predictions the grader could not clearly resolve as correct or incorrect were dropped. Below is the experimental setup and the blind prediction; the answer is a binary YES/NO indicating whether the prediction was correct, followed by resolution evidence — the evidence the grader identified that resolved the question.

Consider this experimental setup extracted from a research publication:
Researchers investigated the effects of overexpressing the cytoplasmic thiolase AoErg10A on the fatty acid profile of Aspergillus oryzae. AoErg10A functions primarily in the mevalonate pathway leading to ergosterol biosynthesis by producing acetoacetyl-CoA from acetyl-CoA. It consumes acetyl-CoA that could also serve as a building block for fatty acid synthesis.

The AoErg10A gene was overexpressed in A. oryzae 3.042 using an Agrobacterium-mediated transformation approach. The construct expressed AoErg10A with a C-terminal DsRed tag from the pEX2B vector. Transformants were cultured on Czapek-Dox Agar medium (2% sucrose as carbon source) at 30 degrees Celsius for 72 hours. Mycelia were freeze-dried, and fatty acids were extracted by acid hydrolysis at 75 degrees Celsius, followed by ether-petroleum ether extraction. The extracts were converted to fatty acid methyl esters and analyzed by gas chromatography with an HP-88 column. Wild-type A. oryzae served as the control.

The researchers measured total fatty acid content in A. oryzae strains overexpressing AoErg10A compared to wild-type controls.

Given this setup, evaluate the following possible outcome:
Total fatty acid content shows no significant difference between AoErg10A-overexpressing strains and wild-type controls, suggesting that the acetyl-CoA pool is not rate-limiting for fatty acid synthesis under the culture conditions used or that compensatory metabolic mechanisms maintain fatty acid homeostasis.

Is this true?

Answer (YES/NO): NO